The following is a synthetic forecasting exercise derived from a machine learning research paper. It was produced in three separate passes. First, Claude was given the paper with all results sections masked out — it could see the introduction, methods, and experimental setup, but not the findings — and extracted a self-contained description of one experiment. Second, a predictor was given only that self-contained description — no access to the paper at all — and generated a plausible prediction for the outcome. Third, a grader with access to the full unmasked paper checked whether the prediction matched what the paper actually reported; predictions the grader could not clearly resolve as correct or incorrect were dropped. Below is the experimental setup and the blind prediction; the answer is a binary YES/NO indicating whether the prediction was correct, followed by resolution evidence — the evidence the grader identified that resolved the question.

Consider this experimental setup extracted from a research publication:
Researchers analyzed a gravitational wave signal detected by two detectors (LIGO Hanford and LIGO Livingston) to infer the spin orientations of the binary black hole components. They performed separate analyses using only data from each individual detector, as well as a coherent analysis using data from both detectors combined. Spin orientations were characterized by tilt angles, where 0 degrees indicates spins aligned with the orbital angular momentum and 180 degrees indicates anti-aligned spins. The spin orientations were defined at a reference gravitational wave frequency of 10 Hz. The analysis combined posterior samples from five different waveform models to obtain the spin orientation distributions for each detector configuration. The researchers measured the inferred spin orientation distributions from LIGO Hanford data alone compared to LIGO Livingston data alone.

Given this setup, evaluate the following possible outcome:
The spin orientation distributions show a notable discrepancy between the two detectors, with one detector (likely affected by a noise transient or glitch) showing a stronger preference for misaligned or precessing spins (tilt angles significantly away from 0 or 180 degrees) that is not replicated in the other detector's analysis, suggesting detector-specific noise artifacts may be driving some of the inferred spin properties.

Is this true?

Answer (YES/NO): NO